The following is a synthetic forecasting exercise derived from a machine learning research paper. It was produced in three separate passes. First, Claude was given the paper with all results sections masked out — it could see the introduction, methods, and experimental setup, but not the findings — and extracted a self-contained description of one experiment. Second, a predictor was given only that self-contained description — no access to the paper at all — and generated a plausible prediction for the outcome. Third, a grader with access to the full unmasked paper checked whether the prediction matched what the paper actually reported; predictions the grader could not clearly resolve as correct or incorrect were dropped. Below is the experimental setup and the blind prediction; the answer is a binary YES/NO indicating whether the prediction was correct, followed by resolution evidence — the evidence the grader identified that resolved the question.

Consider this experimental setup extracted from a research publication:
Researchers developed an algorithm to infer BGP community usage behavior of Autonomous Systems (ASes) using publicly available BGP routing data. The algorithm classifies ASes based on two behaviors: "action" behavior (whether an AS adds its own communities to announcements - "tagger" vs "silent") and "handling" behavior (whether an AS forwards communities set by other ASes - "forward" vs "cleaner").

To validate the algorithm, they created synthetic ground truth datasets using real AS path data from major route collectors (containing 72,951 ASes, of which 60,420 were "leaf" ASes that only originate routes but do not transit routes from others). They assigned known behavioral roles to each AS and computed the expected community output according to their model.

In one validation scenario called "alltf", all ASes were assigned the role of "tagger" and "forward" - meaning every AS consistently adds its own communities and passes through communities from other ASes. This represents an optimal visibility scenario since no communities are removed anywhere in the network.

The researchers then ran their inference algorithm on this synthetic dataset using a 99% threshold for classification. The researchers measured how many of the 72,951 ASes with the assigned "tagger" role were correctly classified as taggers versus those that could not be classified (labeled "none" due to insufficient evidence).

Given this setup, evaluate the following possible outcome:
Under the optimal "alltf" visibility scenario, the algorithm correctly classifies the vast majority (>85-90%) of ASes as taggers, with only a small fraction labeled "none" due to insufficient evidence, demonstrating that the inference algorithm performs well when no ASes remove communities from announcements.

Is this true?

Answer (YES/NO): YES